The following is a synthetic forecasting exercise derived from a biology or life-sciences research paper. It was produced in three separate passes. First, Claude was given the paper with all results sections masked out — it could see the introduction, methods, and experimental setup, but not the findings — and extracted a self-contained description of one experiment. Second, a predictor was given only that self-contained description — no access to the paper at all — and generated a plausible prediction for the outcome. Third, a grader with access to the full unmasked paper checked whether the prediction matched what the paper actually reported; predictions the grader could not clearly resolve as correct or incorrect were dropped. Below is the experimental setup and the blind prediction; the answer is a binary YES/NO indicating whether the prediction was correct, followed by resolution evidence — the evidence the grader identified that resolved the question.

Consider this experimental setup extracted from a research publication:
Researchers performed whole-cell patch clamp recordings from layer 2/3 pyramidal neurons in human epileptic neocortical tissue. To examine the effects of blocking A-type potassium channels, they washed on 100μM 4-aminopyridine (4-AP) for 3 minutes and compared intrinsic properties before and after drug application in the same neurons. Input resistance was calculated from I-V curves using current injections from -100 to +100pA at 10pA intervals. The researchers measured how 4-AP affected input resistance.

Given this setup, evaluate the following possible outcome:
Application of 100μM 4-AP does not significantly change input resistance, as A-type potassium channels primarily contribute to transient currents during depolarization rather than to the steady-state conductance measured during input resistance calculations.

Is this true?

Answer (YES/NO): NO